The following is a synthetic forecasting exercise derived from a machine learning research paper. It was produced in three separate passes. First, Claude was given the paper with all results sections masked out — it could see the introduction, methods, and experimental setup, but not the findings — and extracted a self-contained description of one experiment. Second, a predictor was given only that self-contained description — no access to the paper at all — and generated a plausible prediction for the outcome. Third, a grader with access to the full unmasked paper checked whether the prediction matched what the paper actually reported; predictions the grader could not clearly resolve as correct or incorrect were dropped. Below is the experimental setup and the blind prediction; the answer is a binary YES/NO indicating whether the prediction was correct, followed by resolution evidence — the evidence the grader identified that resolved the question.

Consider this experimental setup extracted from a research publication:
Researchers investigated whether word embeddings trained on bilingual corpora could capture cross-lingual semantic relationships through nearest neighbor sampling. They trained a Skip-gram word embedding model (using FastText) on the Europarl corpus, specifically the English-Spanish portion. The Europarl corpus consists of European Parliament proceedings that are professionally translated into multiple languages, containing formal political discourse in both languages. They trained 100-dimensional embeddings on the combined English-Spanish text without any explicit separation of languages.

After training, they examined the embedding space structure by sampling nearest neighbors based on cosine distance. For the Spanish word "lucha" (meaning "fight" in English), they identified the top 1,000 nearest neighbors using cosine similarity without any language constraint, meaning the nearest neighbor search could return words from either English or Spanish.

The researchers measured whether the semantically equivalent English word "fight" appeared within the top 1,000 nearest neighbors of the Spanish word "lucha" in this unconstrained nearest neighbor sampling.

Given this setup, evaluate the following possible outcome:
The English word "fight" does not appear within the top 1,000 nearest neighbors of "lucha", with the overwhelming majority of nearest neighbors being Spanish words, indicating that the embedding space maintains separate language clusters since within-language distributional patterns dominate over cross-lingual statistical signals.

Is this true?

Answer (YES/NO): YES